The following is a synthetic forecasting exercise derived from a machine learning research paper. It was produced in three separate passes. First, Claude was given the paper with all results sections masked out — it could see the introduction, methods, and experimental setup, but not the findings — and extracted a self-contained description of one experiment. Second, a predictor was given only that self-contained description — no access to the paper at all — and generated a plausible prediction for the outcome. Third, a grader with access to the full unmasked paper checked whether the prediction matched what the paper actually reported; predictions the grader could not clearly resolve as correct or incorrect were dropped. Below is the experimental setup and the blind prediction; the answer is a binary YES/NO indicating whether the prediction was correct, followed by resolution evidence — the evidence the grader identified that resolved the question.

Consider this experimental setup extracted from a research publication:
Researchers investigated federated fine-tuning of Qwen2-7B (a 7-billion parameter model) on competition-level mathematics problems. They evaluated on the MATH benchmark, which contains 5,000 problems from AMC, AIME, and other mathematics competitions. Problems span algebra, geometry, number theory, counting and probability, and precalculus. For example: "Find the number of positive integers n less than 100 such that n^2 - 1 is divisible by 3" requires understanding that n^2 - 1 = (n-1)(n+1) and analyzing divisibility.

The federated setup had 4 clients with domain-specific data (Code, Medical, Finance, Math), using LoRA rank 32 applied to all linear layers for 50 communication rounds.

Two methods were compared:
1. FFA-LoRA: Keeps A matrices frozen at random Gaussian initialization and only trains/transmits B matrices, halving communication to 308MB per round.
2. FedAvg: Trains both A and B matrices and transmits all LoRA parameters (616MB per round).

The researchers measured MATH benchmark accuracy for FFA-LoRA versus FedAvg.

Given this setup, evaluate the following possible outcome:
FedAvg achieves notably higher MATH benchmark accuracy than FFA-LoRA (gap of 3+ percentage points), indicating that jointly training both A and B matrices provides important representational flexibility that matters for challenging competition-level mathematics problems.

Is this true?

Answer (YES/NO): NO